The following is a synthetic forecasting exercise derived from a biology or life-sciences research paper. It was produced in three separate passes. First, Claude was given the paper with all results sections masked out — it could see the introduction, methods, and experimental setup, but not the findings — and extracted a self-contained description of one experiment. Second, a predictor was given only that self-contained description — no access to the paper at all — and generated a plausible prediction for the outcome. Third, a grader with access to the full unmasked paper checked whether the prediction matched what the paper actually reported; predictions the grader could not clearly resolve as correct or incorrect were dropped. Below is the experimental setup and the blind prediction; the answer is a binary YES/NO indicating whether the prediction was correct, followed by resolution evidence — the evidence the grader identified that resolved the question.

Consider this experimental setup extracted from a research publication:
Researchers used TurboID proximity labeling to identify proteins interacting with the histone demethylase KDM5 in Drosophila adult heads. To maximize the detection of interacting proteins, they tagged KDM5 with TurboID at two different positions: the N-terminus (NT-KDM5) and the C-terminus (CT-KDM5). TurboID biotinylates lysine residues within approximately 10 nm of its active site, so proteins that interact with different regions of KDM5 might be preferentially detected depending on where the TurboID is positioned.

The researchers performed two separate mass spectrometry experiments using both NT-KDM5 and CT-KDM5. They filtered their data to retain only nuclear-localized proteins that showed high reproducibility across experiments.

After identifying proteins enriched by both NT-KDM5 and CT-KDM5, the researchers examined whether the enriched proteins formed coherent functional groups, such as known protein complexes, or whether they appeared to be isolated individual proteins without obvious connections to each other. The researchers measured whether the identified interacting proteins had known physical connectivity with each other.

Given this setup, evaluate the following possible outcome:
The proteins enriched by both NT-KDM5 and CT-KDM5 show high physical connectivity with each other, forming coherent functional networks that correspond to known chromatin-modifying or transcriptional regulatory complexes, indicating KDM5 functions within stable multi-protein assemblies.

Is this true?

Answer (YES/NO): YES